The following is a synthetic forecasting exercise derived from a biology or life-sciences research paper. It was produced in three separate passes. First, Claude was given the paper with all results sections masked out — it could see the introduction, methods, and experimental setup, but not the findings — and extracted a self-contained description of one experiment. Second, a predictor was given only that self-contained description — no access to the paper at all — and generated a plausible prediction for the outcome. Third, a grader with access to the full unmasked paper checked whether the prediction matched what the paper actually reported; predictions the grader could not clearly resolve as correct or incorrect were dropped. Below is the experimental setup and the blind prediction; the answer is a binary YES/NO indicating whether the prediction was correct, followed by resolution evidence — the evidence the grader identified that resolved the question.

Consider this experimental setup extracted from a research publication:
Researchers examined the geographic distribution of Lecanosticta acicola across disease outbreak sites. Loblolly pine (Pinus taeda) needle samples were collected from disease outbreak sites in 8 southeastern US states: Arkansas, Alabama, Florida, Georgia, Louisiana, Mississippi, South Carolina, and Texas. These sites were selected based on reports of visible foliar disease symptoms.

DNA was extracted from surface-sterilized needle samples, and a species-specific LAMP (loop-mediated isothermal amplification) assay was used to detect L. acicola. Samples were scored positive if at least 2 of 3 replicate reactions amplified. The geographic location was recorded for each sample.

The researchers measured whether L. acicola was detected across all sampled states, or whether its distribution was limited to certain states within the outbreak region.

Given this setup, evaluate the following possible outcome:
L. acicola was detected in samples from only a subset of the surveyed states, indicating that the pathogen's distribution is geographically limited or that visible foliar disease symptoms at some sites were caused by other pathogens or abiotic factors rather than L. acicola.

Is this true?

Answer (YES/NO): YES